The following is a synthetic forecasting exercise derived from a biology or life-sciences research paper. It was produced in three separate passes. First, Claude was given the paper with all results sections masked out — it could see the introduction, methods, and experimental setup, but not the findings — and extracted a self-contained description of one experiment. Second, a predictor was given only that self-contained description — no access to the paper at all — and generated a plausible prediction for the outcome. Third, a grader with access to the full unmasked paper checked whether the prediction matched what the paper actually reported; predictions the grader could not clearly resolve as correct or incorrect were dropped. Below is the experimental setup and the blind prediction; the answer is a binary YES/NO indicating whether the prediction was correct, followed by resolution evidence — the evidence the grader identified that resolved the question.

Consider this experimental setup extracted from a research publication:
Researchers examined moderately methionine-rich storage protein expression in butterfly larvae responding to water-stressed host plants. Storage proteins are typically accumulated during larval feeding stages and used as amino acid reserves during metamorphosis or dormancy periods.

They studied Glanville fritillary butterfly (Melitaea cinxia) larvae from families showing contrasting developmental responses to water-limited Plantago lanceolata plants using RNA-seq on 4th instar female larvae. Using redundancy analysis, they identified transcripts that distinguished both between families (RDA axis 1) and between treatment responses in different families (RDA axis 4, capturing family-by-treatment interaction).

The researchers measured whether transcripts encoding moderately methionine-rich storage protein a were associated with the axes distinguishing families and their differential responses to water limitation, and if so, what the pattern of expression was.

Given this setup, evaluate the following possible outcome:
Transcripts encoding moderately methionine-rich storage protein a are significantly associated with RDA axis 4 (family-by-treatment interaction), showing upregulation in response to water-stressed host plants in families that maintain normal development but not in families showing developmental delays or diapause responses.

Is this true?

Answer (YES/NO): NO